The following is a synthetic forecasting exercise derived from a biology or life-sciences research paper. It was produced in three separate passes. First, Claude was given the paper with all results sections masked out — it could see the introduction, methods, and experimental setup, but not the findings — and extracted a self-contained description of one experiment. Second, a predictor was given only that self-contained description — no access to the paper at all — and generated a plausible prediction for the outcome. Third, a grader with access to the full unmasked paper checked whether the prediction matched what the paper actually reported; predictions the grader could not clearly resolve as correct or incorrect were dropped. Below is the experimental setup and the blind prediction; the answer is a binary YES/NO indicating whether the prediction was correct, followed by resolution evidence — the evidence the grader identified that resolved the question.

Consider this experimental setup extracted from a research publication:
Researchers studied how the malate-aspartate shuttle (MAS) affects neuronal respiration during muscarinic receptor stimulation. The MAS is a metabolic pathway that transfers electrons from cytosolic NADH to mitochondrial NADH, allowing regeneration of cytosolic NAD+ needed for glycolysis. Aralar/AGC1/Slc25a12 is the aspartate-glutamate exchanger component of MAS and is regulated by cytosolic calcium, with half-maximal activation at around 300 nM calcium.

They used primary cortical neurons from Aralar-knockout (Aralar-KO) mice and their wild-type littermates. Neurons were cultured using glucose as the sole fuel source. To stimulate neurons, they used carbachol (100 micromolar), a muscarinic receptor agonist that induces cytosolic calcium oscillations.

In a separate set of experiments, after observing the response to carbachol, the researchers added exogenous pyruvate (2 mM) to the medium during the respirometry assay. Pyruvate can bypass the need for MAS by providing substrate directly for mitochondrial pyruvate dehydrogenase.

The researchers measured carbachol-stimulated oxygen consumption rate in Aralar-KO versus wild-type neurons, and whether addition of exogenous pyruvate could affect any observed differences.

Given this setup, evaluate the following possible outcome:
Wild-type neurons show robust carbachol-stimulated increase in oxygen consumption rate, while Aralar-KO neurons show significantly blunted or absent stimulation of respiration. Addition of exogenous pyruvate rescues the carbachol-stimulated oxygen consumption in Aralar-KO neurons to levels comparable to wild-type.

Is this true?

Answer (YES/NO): YES